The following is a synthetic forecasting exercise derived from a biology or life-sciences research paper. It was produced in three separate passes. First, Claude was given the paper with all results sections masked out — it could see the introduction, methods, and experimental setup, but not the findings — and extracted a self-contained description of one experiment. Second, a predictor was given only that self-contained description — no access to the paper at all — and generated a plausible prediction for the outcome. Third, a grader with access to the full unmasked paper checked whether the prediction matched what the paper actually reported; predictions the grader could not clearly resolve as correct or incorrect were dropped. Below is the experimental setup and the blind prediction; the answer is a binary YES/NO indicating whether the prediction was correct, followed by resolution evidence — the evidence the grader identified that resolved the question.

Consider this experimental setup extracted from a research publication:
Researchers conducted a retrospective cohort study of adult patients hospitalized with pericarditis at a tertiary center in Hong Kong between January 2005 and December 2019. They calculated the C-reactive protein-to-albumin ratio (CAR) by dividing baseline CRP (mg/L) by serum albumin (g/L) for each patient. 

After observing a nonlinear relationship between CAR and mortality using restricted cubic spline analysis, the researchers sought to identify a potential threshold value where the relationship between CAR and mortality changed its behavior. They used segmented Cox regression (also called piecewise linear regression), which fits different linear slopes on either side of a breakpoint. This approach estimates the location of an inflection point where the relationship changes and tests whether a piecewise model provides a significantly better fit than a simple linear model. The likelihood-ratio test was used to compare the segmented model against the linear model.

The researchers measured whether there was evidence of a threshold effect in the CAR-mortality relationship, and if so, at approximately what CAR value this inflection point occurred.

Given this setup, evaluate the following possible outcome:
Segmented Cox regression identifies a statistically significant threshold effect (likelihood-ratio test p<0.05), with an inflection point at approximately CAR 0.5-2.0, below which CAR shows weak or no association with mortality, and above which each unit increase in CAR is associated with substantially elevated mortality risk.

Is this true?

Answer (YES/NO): NO